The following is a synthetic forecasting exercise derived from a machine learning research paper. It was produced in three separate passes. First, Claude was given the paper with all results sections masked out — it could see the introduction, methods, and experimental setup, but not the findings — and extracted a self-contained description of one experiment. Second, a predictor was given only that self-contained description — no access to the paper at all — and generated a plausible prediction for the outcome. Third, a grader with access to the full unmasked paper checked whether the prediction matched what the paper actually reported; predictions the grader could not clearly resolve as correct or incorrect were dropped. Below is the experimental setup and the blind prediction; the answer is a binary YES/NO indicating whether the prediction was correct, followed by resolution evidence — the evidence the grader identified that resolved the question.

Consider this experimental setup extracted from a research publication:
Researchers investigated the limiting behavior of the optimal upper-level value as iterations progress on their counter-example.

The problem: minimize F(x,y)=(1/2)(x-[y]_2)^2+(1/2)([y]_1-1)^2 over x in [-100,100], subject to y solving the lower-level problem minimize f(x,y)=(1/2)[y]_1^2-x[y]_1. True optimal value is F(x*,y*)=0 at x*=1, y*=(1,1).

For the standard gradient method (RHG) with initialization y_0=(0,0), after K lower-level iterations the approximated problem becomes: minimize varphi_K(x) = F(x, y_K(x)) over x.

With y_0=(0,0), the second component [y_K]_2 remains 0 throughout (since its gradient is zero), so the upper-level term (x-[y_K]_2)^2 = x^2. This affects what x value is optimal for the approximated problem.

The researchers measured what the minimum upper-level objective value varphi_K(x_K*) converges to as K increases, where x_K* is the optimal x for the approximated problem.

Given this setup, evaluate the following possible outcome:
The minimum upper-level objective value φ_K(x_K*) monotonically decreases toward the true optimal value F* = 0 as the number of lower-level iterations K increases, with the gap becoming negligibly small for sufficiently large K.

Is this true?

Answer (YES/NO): NO